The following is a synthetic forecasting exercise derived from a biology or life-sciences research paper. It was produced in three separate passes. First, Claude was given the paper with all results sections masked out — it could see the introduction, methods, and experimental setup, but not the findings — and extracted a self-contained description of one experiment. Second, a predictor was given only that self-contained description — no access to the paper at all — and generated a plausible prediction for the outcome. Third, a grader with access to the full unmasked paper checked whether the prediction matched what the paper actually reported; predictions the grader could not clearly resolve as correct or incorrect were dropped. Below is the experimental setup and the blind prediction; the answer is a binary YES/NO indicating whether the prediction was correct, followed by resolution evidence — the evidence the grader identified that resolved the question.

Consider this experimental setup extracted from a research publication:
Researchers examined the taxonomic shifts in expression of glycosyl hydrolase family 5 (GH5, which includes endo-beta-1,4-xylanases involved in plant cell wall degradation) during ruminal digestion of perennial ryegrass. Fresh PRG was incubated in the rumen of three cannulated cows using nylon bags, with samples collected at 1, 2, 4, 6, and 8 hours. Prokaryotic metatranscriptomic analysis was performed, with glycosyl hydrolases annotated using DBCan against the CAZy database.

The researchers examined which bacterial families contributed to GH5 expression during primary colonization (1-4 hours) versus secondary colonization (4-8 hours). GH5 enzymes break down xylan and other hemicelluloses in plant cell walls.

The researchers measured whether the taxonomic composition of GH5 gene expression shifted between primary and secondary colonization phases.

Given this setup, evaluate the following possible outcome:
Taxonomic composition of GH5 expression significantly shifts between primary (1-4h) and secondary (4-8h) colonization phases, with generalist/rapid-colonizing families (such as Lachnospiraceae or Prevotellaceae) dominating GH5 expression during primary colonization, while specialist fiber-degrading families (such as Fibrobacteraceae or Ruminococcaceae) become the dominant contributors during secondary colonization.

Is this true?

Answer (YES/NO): NO